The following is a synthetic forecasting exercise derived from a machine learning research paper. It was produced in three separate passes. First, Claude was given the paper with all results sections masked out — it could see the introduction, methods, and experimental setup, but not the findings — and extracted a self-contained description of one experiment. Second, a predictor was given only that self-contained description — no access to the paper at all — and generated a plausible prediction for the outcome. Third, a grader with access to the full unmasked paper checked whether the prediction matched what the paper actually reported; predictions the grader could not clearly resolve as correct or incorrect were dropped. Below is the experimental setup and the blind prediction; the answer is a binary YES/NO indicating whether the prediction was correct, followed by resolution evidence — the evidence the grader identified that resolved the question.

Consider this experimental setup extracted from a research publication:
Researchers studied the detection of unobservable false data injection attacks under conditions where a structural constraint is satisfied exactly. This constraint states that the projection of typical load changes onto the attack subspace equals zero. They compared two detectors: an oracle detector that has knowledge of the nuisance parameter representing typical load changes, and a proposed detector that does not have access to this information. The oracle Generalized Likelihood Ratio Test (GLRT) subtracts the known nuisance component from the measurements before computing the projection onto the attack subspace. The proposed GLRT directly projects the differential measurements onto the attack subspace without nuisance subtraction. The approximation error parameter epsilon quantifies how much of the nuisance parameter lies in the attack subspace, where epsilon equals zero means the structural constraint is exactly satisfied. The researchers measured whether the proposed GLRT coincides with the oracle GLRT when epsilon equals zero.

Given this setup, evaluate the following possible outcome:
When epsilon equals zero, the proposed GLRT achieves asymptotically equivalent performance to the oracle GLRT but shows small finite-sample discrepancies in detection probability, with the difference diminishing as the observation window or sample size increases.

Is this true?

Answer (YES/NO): NO